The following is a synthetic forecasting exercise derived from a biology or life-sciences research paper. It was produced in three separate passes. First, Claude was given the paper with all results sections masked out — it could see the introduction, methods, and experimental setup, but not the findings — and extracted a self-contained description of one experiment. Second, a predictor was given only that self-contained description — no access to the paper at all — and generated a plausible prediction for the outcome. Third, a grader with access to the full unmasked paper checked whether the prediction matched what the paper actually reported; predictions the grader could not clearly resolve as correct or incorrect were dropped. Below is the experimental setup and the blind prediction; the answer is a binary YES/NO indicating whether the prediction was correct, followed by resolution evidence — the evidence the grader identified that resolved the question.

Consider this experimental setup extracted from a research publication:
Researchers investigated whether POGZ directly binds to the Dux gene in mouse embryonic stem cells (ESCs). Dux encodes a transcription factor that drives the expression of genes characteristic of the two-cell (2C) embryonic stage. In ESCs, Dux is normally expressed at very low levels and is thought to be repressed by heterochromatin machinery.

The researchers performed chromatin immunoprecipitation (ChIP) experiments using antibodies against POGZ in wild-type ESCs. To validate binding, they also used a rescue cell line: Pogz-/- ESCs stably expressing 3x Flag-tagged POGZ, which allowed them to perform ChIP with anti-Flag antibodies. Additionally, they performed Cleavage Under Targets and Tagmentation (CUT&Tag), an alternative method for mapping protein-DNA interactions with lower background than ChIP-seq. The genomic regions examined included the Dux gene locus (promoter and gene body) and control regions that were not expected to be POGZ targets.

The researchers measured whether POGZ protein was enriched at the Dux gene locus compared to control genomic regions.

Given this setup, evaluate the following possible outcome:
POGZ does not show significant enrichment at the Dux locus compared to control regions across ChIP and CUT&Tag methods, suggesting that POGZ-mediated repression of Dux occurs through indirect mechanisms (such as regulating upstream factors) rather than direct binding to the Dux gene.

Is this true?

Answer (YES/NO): NO